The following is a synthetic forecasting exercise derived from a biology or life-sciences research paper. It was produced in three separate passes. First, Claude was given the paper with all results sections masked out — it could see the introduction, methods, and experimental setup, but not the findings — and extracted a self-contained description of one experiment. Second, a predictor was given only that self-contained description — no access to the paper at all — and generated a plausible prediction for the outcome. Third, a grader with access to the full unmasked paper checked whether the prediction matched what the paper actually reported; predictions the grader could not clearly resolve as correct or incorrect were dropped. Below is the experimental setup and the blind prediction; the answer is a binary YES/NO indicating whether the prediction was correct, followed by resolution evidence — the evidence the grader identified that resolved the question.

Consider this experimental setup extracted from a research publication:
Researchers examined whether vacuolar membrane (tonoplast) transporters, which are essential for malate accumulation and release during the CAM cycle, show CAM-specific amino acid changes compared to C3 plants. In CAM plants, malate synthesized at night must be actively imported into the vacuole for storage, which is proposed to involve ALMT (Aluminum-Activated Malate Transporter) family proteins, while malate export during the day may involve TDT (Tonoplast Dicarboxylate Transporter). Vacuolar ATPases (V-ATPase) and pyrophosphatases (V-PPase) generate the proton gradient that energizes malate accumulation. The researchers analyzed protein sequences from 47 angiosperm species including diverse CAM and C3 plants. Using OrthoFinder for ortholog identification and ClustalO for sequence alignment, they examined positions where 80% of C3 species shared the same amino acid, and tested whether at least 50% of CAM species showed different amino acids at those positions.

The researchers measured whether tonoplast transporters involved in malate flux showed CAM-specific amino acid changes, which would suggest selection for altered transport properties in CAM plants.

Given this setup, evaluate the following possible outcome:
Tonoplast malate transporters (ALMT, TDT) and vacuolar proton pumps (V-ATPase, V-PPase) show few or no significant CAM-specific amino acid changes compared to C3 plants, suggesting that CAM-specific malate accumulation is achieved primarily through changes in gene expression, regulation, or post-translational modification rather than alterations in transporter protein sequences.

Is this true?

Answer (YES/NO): YES